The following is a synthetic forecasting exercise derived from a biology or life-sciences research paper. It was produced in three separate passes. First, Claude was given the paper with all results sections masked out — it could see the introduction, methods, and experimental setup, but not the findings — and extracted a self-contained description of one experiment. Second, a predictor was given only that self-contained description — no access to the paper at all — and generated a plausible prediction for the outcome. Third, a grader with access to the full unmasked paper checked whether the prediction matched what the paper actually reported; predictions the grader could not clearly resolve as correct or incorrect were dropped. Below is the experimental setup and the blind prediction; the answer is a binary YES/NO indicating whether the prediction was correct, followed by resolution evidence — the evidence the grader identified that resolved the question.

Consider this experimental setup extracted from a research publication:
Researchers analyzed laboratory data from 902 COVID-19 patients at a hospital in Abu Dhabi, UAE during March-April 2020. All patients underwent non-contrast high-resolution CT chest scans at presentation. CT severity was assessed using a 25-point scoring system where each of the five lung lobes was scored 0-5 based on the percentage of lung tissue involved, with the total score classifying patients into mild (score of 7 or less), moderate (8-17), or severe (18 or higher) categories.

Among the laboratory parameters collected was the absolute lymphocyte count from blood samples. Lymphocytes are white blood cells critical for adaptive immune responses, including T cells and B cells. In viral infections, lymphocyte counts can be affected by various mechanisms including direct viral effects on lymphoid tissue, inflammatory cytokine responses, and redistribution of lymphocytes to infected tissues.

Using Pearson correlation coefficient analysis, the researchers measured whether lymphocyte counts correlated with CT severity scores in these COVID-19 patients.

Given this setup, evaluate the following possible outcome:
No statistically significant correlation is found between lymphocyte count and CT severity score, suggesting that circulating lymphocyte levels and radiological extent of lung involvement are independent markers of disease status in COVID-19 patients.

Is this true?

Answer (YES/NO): NO